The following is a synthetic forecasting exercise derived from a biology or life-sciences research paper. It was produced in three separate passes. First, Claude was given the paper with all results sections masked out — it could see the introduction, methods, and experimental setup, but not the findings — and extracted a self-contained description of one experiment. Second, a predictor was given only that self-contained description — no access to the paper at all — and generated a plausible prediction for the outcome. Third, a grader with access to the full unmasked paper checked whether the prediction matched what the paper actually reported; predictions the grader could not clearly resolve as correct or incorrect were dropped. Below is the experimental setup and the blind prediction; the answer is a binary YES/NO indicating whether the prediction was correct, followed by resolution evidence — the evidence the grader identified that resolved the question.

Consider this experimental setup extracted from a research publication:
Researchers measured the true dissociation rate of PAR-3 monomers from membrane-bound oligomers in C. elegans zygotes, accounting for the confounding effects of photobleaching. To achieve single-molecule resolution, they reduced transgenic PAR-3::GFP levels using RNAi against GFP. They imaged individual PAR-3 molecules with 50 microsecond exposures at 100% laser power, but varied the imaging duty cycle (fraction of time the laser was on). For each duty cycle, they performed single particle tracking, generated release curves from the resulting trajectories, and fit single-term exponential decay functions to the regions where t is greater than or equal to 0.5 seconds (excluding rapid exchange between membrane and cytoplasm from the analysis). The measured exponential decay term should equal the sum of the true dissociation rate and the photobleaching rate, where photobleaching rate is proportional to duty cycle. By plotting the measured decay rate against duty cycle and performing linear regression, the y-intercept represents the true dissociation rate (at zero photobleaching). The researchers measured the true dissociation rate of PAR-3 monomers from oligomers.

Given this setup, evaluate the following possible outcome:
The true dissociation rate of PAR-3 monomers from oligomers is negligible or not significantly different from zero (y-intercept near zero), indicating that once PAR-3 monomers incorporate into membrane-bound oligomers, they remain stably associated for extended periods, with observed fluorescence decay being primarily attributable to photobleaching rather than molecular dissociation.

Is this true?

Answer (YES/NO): NO